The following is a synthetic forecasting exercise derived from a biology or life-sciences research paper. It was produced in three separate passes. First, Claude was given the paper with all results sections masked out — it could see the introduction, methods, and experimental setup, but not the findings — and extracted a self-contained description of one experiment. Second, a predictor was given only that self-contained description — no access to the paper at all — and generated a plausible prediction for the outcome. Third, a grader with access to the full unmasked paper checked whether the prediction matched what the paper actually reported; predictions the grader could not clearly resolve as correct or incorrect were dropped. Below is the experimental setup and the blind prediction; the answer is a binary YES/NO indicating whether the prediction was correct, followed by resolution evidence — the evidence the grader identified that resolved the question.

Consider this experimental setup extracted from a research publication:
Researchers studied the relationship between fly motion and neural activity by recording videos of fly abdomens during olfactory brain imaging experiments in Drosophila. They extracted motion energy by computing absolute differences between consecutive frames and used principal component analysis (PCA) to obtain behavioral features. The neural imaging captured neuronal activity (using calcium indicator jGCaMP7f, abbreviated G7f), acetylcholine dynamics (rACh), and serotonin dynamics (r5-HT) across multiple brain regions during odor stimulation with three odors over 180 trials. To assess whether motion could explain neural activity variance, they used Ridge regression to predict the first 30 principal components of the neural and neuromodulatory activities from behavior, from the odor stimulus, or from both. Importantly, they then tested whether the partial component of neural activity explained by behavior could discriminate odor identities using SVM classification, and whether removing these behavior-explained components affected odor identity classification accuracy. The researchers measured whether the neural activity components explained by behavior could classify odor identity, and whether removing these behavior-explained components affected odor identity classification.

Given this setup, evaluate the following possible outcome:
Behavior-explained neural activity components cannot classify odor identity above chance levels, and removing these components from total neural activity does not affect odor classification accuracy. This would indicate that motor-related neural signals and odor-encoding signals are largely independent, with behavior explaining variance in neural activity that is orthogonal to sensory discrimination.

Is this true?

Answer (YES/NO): YES